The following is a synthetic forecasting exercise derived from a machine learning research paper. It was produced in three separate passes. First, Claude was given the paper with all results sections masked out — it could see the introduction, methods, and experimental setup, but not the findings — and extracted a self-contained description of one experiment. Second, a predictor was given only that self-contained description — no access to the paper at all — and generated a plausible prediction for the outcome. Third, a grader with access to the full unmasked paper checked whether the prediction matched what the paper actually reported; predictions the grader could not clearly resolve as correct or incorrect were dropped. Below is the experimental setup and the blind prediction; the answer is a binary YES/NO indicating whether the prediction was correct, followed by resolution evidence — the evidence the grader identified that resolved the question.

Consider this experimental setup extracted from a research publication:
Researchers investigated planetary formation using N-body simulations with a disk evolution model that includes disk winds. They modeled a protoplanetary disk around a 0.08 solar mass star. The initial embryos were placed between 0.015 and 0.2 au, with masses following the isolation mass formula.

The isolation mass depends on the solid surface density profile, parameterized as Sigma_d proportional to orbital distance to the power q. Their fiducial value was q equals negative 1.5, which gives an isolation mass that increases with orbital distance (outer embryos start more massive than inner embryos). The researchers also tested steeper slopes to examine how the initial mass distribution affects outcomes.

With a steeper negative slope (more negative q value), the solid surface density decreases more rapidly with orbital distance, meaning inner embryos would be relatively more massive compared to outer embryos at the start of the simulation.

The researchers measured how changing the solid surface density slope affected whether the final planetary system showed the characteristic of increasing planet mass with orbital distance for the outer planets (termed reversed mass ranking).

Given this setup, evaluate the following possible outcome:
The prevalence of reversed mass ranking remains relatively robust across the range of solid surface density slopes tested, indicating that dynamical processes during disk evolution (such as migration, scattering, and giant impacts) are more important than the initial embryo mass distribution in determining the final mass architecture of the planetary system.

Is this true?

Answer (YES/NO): NO